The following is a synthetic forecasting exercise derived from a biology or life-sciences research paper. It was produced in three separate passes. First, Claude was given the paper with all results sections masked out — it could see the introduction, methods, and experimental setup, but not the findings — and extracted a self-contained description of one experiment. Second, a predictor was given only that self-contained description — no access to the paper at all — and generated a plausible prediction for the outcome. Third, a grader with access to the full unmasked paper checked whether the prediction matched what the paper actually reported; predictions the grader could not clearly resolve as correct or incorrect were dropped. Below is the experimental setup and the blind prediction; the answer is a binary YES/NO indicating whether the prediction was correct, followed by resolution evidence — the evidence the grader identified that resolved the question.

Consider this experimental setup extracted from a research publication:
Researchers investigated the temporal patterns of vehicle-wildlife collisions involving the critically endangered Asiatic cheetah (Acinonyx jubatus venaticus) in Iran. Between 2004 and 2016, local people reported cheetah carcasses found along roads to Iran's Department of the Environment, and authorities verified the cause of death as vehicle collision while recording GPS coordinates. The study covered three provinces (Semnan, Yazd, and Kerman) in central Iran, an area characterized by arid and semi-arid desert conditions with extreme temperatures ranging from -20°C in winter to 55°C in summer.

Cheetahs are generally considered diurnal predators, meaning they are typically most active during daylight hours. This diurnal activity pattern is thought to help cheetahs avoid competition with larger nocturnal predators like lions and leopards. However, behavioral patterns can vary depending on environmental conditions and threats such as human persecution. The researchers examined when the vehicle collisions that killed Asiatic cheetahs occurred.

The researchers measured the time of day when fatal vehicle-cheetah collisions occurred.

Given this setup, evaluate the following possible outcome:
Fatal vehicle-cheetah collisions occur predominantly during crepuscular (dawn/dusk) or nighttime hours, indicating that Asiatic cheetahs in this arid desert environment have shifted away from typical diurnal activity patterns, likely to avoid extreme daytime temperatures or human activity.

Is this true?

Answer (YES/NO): NO